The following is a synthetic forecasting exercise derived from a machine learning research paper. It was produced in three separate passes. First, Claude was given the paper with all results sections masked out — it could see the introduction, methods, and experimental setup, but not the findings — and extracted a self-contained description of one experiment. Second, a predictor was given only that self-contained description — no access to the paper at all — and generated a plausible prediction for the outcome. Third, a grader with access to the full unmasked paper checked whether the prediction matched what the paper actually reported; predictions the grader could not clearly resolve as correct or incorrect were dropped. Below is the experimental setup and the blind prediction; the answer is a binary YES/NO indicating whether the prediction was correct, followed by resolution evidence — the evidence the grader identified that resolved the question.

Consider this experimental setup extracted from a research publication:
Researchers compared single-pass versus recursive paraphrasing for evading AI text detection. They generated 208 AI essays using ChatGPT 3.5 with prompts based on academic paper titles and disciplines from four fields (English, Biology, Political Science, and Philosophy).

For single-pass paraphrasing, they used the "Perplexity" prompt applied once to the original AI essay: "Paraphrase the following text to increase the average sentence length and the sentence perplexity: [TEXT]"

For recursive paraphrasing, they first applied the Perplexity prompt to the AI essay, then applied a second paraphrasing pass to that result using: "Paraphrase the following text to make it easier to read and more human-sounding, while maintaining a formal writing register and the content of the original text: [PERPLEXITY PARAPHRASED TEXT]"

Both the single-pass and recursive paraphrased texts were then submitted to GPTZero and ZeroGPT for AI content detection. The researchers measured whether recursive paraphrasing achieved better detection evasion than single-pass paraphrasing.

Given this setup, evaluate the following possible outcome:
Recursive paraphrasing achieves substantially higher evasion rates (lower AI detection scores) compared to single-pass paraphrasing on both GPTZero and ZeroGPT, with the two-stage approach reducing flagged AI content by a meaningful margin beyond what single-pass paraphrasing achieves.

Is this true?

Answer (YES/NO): NO